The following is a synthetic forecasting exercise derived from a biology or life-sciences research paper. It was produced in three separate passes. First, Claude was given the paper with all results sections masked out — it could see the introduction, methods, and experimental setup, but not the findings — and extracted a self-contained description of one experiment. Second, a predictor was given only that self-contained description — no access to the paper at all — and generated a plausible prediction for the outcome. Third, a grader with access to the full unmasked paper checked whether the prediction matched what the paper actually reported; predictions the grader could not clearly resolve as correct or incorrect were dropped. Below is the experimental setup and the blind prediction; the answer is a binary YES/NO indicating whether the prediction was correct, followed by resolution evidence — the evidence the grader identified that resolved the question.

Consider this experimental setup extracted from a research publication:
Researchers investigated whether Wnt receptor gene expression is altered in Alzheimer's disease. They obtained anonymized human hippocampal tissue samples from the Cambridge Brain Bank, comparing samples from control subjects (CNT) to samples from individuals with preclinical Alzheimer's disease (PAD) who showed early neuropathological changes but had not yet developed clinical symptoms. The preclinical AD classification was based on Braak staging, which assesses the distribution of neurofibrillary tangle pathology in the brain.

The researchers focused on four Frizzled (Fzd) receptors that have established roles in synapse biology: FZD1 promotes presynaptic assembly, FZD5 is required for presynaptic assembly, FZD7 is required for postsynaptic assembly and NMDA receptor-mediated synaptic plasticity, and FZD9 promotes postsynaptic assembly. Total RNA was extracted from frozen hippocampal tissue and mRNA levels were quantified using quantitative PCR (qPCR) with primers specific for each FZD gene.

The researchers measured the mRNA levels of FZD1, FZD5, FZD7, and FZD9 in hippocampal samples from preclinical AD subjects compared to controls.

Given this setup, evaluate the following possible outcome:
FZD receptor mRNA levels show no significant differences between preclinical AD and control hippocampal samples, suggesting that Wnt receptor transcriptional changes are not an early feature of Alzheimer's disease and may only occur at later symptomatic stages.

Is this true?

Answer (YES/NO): NO